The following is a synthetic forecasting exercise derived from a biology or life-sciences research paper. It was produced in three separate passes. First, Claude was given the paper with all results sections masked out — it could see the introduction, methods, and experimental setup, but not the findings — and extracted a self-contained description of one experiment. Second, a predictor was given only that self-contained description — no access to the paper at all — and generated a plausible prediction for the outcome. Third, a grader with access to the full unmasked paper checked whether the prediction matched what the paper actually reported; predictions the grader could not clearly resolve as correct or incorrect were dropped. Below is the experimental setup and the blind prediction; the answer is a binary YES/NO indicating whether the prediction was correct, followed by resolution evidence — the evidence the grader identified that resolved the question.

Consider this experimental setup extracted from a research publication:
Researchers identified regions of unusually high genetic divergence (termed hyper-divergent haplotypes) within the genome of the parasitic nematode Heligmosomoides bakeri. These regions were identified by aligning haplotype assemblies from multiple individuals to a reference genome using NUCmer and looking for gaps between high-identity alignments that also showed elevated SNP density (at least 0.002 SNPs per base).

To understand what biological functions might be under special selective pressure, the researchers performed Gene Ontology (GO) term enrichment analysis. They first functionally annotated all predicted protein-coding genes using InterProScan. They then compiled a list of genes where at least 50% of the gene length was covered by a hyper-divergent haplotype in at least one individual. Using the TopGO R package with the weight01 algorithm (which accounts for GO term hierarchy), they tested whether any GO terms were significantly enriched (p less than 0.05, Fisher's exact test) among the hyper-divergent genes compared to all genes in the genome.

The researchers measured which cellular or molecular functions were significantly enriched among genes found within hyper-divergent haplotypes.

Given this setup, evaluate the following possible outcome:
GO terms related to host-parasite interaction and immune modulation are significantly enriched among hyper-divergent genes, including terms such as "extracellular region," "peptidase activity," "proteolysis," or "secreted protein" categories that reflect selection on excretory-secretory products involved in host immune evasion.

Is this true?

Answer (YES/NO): NO